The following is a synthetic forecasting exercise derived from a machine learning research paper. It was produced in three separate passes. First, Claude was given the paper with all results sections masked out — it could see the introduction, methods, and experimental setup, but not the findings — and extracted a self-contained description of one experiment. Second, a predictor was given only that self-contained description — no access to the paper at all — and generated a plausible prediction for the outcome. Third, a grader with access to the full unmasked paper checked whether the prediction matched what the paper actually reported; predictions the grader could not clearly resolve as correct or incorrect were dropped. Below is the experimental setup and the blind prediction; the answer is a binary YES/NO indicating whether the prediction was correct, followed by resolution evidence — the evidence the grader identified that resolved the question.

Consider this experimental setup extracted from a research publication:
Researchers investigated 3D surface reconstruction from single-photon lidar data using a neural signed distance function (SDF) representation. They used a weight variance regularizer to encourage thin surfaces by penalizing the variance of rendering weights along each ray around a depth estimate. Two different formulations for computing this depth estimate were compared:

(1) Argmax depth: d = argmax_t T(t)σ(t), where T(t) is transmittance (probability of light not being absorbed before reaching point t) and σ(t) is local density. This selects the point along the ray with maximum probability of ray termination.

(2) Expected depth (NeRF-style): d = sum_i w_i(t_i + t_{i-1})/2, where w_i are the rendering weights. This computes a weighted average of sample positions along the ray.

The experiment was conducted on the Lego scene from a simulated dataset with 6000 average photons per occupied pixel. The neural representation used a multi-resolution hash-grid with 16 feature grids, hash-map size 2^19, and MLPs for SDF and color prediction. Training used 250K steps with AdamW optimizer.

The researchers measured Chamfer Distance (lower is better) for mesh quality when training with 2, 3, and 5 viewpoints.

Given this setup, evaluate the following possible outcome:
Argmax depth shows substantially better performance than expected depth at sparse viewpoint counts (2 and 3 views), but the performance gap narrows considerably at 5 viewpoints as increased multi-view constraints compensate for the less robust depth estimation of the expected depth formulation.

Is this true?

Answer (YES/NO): YES